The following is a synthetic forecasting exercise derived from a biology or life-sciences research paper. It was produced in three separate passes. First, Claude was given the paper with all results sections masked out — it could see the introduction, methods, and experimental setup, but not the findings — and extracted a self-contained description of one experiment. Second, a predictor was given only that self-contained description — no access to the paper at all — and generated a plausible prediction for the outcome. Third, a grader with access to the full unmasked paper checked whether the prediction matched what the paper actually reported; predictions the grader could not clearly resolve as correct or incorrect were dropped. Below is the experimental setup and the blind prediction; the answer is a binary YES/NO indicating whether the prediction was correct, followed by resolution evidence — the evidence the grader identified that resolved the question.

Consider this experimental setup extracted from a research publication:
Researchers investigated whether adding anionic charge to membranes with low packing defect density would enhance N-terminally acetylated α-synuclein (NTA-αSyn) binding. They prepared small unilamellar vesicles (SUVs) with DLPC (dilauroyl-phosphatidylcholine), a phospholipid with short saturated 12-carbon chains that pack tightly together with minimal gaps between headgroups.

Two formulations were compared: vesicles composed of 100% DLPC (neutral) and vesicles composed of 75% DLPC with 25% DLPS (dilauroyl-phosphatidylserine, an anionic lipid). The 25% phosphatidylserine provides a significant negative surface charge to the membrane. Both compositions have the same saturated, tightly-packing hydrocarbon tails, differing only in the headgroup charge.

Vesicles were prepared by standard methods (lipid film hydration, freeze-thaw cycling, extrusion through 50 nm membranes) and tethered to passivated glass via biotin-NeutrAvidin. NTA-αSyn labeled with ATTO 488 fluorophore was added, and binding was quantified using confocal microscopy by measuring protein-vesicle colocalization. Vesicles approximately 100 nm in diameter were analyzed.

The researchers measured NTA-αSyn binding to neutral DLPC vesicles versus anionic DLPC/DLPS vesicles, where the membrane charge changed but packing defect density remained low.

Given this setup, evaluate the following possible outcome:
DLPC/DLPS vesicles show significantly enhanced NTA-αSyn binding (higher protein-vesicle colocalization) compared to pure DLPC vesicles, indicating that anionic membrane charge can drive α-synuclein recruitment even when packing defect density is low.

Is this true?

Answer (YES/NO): NO